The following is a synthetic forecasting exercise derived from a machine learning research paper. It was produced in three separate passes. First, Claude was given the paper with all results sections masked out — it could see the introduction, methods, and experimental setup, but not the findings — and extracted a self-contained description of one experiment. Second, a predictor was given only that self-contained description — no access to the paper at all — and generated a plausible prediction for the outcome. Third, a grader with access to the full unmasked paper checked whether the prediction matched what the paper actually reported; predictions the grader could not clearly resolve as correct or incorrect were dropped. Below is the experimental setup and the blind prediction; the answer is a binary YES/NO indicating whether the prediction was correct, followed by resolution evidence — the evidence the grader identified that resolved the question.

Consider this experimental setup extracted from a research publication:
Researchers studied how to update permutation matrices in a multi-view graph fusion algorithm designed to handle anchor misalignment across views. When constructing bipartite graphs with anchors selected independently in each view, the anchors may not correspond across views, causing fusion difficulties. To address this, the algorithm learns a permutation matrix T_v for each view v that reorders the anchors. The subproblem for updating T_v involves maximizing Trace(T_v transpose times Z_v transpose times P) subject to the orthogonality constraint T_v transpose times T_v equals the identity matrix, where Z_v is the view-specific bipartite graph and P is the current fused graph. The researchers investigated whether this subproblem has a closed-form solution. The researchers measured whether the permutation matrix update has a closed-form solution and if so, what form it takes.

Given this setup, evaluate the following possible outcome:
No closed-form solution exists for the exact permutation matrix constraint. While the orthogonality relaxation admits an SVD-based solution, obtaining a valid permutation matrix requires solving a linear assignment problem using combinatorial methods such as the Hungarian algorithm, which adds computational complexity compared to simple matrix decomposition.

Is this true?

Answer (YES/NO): NO